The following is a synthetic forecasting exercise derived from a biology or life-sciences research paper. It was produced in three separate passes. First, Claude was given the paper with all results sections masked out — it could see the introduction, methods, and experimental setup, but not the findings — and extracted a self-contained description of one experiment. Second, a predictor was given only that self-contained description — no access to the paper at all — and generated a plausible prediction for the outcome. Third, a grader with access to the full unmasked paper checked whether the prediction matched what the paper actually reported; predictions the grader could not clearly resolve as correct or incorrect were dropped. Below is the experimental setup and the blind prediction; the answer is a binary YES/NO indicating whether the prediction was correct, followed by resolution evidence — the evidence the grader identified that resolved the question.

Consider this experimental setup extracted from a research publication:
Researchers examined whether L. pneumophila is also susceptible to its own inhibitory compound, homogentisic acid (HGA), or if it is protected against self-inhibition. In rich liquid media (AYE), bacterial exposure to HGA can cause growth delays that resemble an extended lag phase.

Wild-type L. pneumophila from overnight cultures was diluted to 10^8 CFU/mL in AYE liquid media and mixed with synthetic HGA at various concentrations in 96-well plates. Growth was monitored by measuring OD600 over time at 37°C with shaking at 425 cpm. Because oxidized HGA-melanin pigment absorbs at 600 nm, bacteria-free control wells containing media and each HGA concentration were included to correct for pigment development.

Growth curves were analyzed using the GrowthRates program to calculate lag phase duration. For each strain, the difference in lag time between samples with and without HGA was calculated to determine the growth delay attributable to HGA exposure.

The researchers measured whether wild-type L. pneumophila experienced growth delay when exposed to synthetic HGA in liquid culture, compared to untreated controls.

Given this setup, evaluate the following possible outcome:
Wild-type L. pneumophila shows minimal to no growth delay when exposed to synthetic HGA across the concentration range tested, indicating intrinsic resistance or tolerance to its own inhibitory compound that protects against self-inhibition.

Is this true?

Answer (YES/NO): NO